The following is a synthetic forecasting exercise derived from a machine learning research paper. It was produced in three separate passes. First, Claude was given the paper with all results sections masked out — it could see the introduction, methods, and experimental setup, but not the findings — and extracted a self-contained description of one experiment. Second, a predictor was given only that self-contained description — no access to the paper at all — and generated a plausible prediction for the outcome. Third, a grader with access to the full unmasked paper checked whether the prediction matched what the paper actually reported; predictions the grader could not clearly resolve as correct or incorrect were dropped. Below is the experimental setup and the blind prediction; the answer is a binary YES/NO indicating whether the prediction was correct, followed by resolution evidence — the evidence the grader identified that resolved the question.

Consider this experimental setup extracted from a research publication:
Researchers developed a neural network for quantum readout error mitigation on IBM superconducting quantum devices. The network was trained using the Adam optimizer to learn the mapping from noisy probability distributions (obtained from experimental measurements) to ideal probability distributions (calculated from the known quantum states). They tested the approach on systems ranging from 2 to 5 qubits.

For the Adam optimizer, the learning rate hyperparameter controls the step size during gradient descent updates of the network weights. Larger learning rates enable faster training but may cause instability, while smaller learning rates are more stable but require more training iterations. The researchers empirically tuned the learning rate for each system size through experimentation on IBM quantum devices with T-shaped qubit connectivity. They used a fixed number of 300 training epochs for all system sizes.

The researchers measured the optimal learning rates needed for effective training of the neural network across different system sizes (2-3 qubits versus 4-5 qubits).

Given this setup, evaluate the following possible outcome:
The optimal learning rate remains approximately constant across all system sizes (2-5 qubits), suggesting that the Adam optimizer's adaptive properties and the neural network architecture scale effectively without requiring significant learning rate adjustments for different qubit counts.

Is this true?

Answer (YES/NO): NO